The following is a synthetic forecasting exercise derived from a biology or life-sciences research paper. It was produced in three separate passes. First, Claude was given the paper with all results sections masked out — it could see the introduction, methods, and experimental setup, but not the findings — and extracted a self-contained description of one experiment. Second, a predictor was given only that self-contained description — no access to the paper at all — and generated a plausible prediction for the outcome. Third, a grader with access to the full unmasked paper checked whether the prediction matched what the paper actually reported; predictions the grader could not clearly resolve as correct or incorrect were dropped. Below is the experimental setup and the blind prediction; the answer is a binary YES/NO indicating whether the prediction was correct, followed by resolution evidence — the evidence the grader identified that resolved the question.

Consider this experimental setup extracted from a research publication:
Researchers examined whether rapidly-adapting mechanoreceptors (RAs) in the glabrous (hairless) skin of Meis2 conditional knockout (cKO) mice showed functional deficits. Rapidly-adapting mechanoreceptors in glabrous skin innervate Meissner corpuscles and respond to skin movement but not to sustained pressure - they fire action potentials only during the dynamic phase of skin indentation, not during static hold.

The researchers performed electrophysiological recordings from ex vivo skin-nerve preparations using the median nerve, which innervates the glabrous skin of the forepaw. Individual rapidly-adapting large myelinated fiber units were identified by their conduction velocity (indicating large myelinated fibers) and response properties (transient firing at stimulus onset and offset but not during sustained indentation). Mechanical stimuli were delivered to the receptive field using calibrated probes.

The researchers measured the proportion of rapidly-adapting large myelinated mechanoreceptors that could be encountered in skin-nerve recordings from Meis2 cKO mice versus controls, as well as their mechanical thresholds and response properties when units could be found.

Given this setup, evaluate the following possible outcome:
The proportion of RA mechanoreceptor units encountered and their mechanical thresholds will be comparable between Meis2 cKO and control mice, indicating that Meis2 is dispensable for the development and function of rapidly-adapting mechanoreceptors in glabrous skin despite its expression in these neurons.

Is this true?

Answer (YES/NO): NO